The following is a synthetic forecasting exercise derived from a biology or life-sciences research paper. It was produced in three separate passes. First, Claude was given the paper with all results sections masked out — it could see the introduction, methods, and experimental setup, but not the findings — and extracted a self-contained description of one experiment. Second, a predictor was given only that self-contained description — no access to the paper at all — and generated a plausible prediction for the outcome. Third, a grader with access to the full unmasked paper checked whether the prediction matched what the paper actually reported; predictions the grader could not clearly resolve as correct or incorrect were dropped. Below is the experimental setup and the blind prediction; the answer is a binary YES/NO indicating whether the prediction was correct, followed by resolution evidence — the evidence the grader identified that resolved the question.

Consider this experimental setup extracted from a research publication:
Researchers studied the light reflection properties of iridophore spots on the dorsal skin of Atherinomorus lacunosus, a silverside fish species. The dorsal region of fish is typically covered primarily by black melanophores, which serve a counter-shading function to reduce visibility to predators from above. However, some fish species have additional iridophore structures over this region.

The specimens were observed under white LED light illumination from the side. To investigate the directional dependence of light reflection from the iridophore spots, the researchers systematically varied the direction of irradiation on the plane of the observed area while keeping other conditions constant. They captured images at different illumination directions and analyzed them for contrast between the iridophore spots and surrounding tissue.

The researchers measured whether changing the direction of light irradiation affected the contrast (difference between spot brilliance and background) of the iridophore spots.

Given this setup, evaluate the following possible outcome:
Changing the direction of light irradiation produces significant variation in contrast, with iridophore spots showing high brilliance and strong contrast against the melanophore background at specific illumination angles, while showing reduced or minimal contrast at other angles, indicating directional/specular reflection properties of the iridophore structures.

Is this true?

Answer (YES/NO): YES